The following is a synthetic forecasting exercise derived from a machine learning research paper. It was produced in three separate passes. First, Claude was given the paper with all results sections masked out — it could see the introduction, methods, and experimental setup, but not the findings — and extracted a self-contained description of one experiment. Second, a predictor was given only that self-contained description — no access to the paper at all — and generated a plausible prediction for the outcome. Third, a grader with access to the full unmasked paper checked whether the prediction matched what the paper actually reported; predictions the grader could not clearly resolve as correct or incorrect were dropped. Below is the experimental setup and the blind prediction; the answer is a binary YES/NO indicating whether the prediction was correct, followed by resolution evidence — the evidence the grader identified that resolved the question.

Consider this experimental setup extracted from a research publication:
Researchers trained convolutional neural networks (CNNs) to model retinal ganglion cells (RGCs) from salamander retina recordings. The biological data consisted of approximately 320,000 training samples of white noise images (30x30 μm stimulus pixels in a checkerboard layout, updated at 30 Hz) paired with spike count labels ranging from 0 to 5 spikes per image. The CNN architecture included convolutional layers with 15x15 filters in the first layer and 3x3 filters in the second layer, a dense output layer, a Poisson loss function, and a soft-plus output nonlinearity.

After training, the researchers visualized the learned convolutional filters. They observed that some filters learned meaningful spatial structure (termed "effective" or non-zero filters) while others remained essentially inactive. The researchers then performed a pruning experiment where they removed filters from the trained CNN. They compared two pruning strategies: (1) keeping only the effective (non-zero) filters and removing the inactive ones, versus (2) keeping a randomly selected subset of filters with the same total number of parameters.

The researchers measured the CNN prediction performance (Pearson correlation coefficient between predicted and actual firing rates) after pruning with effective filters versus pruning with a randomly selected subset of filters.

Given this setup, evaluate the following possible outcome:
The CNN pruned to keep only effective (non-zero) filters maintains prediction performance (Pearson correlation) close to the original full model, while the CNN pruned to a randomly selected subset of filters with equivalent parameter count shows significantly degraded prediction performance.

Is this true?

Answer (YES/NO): YES